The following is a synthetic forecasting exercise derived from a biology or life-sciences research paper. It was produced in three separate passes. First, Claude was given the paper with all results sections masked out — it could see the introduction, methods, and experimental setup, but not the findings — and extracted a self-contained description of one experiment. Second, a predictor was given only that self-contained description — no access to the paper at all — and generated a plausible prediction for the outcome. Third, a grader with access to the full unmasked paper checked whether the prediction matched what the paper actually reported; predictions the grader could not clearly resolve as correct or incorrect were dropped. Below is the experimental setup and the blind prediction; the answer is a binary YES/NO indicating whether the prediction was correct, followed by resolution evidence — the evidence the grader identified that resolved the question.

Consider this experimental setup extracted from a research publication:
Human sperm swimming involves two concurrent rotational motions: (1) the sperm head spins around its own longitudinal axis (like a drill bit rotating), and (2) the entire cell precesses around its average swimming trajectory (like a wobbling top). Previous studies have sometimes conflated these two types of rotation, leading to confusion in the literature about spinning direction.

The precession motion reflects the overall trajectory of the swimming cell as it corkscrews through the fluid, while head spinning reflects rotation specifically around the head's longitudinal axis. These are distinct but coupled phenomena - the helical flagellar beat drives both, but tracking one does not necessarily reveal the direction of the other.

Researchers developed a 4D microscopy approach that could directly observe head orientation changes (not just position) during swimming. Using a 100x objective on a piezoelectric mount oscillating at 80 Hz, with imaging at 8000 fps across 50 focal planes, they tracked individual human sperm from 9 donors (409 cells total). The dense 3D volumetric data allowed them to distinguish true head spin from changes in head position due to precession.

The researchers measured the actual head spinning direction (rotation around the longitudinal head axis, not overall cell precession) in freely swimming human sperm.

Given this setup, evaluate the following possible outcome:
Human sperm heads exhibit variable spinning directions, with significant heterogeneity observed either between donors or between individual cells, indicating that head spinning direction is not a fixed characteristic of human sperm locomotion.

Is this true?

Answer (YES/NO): NO